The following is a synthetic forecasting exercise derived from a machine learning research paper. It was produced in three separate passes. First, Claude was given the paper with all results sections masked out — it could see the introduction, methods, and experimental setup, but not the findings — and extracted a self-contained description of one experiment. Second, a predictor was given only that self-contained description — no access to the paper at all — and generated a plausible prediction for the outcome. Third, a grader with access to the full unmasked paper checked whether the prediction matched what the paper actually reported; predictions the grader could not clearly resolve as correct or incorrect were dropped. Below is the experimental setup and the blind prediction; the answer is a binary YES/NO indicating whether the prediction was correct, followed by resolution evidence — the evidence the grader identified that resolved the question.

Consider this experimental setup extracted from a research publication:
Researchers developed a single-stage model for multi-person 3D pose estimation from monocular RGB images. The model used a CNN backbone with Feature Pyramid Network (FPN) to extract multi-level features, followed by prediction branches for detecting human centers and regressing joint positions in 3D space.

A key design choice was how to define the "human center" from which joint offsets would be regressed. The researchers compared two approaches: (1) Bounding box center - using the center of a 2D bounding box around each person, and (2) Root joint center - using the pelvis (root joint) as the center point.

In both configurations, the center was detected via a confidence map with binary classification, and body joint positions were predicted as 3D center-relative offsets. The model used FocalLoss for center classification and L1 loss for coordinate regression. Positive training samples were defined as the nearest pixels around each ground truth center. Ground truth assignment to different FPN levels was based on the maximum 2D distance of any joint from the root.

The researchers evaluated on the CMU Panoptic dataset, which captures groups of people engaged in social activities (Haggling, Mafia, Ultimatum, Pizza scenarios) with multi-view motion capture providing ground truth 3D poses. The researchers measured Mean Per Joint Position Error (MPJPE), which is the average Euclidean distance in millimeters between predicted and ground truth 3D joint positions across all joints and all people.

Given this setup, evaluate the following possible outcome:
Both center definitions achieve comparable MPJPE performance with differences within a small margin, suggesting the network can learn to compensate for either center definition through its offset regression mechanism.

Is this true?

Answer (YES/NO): NO